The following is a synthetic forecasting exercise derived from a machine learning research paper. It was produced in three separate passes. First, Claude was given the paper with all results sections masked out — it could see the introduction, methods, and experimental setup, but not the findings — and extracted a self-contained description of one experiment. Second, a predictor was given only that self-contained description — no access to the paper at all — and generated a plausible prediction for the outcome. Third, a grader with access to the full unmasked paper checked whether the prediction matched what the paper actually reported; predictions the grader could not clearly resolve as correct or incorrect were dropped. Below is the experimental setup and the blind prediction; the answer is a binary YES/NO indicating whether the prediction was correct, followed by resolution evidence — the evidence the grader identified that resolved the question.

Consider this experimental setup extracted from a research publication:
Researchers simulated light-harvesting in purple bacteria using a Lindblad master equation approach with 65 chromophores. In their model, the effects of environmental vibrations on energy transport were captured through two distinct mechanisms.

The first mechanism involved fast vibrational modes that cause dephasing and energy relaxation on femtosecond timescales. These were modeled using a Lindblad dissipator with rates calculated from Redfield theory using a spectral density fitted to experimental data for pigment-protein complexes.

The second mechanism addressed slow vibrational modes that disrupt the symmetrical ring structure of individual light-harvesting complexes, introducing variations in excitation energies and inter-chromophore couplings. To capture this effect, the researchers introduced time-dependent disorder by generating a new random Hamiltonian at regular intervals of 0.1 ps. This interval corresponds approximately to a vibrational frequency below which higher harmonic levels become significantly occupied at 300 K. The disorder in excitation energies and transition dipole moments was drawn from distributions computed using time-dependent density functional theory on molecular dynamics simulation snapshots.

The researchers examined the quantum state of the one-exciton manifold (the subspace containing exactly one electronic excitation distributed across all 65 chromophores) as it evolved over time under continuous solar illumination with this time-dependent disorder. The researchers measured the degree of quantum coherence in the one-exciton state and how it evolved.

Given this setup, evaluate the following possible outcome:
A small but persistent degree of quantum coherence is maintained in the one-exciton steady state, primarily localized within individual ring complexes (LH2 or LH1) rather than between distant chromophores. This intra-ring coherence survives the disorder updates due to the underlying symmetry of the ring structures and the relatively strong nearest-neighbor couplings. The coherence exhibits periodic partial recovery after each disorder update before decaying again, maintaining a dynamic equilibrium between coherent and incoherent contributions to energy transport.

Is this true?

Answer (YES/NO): NO